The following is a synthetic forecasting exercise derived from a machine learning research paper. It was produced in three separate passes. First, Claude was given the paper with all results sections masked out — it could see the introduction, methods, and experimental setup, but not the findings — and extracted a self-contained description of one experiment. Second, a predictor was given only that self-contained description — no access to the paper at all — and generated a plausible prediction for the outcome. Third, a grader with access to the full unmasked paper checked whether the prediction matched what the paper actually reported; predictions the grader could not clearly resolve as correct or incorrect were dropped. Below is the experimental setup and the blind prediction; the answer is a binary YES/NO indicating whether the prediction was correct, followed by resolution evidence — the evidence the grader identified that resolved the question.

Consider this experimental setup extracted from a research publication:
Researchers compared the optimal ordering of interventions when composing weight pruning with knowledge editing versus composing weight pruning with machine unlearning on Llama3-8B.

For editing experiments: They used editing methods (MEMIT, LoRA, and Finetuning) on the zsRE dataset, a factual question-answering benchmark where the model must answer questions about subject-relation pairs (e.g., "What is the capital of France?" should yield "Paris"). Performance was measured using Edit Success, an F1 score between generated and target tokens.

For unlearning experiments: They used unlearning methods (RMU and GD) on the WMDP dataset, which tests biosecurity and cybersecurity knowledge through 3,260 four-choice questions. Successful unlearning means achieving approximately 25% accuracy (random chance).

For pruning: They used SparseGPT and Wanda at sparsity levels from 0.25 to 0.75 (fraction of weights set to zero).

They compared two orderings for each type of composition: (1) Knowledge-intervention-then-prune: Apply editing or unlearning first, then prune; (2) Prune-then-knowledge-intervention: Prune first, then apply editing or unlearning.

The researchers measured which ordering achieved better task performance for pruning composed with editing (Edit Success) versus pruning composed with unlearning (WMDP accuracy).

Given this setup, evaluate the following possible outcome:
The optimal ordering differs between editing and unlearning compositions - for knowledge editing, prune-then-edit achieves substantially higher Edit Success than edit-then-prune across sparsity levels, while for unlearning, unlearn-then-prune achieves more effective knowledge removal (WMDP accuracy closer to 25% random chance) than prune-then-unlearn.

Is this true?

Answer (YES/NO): YES